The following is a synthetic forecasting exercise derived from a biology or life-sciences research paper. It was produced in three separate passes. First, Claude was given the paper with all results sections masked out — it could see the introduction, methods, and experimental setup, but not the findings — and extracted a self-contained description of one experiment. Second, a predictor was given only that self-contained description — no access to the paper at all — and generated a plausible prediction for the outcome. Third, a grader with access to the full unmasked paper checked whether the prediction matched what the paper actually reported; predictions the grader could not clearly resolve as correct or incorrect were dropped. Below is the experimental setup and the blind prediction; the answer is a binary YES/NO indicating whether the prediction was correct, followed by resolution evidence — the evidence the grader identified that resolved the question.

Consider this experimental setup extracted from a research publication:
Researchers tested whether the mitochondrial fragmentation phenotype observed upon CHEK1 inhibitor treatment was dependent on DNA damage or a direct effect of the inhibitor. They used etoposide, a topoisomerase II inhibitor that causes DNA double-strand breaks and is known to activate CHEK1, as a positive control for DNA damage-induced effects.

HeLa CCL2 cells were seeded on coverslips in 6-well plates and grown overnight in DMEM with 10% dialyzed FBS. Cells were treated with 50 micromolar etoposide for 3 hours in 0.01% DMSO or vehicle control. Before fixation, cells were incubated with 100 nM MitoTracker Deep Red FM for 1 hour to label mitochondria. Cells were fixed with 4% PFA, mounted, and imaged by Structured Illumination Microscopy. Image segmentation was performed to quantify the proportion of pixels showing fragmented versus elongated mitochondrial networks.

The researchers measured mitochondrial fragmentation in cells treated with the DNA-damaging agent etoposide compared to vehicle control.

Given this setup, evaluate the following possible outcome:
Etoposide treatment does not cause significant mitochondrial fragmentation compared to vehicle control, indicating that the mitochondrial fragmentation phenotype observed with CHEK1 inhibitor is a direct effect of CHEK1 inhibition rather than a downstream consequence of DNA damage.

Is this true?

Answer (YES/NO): YES